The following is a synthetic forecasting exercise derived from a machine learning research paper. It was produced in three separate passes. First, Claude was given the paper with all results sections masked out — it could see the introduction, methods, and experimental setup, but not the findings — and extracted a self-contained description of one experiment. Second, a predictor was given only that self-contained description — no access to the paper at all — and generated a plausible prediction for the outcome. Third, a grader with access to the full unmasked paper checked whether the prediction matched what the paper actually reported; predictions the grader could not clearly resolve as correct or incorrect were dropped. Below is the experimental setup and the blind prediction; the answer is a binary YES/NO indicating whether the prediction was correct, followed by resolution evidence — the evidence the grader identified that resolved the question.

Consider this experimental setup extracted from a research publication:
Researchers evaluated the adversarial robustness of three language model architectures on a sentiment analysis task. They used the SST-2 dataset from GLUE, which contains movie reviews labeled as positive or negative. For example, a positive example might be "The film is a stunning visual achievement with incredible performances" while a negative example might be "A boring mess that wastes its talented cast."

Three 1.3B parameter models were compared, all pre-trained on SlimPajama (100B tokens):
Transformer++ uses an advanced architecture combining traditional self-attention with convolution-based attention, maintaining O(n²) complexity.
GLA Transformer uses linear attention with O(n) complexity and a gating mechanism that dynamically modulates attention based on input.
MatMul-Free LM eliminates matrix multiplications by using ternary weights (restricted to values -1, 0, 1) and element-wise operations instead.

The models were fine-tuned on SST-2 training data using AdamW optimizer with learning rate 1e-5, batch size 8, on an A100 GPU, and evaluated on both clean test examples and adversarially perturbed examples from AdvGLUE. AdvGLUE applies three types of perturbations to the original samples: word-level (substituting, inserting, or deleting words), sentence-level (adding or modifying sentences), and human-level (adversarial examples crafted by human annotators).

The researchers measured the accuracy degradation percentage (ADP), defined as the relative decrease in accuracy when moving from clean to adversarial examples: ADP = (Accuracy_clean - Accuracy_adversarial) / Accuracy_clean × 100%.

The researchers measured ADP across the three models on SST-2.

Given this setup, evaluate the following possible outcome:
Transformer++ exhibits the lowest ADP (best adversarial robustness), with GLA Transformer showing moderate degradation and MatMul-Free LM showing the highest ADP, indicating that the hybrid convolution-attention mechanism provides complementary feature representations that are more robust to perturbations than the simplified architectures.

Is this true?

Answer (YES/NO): NO